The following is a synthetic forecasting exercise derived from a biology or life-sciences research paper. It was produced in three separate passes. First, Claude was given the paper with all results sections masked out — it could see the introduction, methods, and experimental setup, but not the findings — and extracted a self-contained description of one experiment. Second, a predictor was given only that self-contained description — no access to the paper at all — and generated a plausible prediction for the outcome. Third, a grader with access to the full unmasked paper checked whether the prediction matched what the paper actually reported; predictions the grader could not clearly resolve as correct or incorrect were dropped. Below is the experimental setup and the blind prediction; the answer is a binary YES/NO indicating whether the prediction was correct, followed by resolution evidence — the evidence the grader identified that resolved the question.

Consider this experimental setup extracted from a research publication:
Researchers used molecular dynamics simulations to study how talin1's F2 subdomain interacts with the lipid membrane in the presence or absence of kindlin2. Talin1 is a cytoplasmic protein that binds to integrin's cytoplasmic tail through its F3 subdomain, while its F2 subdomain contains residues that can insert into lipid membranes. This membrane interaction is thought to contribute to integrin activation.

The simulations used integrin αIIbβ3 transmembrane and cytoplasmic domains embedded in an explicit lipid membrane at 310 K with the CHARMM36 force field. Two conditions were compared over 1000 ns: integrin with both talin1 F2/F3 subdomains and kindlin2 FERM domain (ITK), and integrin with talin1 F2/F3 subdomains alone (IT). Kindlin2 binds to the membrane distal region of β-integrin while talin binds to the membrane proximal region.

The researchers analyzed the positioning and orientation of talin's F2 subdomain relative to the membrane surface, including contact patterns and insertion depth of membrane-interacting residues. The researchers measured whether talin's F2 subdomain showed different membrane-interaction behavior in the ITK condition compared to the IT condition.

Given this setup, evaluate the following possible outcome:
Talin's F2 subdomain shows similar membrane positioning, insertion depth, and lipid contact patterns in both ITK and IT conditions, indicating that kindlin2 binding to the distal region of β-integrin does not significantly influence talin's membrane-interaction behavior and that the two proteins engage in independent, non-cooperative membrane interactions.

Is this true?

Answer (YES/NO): NO